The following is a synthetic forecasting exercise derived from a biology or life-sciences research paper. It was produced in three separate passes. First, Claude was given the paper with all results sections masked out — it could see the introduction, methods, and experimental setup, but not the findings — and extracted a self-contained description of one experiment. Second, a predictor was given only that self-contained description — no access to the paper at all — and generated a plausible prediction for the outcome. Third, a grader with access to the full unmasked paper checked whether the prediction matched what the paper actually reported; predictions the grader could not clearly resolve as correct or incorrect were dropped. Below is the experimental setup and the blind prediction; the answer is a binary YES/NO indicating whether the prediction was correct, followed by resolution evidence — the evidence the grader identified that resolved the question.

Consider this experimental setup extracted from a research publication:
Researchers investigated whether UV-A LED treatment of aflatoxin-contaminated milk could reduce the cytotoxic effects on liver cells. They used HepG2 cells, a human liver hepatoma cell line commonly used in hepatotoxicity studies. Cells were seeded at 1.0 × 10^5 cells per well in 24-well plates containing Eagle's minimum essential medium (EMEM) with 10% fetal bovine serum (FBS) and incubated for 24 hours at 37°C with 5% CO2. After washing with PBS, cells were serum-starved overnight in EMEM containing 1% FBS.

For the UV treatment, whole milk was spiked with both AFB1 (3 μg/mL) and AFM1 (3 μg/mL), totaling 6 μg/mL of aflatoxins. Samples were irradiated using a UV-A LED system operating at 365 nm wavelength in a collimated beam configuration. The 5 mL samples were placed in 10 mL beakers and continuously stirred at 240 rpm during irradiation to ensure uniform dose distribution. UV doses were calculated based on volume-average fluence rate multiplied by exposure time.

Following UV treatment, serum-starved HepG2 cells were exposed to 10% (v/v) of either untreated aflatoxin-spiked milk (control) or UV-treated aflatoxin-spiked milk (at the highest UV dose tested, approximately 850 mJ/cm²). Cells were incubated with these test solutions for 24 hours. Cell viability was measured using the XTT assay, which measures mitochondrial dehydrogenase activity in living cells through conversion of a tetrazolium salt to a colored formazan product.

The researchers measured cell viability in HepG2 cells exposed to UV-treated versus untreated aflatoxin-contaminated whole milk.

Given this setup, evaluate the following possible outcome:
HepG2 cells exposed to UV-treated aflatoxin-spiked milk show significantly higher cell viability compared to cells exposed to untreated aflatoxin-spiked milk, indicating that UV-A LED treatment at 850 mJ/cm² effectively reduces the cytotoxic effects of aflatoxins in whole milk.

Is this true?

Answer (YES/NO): YES